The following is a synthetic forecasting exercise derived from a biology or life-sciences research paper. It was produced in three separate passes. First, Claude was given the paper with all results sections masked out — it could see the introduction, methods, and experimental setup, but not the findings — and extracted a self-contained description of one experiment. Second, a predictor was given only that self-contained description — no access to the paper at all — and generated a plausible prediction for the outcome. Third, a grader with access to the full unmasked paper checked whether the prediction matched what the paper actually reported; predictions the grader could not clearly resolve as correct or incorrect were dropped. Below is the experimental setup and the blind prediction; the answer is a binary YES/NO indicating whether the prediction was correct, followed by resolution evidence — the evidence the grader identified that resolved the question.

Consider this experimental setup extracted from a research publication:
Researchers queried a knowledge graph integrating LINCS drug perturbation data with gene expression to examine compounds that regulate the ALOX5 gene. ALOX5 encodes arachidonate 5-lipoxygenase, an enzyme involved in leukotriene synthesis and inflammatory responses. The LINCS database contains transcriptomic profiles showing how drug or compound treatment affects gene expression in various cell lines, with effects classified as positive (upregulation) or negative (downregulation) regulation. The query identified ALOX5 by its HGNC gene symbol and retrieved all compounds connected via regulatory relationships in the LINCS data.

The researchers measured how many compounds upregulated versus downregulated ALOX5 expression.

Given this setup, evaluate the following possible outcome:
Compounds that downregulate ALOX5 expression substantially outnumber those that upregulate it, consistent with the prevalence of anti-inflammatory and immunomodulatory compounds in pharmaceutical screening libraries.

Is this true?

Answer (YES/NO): YES